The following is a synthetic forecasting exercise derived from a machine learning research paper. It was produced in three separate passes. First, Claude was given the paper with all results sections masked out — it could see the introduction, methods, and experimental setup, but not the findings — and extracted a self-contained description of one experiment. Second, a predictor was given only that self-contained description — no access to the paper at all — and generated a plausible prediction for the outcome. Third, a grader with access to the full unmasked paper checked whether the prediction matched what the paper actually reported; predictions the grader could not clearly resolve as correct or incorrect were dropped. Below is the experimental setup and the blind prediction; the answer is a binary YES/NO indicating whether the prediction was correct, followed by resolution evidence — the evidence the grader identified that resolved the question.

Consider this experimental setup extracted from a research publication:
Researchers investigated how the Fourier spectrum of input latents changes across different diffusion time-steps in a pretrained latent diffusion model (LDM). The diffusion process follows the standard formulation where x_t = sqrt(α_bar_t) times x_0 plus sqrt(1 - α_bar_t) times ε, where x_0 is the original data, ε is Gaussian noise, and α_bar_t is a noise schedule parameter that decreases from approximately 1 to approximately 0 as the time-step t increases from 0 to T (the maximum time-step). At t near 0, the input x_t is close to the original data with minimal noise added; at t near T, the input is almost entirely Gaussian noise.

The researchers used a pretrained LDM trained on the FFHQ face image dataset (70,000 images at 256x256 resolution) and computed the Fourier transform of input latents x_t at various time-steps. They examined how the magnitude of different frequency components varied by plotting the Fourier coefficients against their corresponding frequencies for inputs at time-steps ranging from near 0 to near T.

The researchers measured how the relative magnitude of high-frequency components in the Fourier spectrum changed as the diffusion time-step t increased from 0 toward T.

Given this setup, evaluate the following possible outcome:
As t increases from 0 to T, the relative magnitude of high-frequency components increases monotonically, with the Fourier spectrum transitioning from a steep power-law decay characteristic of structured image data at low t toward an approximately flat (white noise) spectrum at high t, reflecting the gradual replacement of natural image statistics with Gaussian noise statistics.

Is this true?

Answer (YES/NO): NO